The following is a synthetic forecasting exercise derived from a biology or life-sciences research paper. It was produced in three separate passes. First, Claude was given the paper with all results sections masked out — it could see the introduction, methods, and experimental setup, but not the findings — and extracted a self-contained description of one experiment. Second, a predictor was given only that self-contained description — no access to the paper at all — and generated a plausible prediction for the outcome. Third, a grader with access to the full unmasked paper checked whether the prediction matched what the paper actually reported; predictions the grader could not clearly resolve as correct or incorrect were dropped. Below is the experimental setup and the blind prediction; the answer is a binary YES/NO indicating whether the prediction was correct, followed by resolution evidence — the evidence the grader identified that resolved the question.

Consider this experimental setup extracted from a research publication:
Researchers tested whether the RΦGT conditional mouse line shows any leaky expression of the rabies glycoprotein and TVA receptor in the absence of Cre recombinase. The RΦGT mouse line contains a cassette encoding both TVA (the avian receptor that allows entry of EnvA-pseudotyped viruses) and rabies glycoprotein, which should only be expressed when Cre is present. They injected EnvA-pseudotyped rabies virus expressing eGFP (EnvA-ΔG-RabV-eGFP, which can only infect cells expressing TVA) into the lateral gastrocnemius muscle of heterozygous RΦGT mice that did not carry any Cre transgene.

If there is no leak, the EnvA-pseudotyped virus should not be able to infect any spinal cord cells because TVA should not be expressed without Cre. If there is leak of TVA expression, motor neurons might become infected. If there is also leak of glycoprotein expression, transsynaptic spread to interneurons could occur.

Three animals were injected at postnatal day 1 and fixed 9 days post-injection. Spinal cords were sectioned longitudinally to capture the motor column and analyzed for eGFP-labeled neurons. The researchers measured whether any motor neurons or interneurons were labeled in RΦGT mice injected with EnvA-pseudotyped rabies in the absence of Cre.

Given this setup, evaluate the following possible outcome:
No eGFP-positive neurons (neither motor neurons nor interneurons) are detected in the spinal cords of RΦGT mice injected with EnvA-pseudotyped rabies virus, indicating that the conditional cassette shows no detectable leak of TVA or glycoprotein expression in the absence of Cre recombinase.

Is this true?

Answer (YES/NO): NO